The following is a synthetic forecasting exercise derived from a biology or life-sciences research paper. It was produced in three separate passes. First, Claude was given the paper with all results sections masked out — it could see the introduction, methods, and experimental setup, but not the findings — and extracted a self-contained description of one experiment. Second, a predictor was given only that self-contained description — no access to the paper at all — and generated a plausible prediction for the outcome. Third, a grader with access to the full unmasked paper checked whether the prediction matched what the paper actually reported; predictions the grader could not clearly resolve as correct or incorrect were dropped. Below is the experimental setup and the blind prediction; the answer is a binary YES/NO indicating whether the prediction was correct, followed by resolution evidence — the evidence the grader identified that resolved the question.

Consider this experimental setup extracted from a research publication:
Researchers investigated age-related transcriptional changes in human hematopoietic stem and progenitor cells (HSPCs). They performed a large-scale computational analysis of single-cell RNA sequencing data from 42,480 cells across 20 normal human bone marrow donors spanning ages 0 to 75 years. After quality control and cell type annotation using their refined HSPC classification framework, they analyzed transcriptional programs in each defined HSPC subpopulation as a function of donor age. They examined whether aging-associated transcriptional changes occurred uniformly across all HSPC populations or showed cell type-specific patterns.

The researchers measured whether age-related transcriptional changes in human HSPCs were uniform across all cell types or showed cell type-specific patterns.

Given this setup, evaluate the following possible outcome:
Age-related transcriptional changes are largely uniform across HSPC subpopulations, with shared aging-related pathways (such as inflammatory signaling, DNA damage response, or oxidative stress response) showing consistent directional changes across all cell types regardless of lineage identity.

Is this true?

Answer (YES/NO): NO